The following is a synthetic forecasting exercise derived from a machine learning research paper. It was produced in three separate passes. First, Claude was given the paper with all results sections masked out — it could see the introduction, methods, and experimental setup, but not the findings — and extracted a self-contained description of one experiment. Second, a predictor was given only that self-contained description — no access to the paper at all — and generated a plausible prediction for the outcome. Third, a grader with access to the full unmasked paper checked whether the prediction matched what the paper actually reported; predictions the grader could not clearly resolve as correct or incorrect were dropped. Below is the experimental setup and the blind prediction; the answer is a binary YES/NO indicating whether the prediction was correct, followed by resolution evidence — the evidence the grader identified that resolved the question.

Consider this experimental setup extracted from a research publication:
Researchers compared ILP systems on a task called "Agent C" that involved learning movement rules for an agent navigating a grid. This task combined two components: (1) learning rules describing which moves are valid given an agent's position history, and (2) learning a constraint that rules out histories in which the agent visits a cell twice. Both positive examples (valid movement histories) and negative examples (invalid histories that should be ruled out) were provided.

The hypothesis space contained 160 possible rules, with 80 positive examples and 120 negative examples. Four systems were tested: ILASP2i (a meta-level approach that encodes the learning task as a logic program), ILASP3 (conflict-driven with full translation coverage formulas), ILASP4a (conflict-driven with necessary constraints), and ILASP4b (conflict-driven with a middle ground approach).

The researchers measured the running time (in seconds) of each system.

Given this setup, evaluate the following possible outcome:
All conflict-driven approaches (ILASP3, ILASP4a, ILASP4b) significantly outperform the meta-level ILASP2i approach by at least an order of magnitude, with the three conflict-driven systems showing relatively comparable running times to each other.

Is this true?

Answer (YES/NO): NO